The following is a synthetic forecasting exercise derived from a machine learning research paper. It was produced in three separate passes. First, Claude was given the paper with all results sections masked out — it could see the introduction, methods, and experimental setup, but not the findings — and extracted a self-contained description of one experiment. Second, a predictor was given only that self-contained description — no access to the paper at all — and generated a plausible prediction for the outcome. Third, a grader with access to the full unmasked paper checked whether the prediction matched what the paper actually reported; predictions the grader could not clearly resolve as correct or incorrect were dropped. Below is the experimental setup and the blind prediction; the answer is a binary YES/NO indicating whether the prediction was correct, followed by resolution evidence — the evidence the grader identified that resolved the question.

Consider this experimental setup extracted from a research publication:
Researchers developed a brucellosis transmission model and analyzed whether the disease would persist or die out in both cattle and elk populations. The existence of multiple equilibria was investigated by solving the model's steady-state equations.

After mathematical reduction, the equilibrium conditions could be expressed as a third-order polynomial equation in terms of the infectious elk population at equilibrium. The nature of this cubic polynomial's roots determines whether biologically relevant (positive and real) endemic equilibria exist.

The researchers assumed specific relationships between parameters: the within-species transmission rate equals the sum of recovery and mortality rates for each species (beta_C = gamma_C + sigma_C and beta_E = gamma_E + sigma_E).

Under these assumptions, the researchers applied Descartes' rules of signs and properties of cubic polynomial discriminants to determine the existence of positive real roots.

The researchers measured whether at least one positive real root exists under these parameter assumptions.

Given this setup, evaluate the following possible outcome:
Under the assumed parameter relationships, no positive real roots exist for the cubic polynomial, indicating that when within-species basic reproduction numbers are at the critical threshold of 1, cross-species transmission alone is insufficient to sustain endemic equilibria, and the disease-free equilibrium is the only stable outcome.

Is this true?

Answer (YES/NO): NO